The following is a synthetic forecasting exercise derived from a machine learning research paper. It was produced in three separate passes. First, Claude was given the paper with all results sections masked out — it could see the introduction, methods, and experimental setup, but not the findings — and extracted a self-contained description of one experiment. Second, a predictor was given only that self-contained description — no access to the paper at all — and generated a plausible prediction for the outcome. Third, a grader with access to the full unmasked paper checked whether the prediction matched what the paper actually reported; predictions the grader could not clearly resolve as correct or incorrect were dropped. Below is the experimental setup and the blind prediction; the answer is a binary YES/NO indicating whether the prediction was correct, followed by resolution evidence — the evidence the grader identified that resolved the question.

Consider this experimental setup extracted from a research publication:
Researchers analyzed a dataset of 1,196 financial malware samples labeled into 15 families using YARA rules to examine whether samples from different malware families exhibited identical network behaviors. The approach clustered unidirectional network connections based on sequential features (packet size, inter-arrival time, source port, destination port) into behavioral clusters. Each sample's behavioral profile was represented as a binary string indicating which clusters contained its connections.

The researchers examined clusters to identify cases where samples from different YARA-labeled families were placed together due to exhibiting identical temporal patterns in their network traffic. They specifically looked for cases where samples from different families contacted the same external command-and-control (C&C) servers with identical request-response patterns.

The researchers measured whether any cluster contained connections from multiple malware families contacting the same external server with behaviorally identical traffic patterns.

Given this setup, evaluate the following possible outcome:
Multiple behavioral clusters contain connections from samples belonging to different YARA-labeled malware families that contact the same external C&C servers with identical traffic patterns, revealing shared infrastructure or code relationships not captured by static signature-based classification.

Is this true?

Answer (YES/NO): NO